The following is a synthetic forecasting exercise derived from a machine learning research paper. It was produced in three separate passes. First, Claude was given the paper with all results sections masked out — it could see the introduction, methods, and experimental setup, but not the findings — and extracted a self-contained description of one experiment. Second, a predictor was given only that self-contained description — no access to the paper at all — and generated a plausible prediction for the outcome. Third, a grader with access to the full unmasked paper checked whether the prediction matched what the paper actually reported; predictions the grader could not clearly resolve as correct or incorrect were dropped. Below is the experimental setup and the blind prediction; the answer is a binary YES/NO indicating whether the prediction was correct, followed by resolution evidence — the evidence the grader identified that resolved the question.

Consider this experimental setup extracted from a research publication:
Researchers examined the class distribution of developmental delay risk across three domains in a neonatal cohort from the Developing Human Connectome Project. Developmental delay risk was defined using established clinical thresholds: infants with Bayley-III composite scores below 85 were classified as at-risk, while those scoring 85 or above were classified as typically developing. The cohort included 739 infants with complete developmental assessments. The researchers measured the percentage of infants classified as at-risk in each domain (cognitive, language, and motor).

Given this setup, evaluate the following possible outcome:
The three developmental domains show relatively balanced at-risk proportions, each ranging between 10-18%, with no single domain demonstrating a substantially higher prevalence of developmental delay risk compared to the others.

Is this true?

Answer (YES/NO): NO